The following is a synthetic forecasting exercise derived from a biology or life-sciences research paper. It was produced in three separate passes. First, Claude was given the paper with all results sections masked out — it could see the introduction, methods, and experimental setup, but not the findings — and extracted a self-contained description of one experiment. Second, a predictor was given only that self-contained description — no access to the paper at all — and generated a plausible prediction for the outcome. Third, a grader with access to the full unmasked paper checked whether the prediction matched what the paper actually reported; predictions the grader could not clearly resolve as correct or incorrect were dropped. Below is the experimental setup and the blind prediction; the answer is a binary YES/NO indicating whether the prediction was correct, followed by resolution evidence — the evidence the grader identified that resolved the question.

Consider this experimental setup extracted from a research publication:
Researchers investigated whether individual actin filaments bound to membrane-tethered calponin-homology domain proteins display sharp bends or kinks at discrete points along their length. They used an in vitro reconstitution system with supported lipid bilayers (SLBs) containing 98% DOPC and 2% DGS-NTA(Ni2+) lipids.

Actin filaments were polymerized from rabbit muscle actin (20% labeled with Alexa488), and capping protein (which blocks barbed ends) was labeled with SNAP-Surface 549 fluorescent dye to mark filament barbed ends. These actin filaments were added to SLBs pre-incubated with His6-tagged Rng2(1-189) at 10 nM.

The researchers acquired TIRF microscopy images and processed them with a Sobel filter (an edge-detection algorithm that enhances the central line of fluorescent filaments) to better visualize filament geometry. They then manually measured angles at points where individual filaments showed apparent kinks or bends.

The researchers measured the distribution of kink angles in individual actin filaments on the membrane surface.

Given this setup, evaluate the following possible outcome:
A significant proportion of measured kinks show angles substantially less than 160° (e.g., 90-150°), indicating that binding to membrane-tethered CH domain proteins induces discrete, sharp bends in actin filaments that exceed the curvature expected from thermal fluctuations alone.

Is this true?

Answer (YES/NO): YES